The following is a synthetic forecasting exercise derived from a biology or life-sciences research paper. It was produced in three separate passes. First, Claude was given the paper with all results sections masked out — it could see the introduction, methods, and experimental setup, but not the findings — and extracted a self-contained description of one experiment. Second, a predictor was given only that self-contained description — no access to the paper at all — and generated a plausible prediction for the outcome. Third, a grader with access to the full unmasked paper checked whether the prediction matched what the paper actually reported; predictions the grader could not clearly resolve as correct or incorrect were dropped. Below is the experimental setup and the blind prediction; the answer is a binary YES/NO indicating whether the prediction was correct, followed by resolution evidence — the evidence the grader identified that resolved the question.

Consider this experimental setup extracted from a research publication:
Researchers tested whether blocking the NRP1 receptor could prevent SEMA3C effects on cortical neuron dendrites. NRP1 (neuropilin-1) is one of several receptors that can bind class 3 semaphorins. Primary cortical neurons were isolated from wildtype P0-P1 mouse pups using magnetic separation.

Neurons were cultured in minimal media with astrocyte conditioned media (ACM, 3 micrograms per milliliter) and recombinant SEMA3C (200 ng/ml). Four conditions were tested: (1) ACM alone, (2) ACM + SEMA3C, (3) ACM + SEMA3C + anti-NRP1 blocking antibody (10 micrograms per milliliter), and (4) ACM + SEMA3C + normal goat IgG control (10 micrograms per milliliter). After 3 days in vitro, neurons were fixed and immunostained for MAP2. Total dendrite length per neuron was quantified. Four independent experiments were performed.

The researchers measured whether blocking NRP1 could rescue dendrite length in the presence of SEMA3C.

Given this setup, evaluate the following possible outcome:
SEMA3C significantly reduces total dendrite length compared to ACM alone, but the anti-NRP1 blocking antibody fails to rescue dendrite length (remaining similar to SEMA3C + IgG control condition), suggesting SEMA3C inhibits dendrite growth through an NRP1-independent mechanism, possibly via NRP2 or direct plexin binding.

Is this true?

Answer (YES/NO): YES